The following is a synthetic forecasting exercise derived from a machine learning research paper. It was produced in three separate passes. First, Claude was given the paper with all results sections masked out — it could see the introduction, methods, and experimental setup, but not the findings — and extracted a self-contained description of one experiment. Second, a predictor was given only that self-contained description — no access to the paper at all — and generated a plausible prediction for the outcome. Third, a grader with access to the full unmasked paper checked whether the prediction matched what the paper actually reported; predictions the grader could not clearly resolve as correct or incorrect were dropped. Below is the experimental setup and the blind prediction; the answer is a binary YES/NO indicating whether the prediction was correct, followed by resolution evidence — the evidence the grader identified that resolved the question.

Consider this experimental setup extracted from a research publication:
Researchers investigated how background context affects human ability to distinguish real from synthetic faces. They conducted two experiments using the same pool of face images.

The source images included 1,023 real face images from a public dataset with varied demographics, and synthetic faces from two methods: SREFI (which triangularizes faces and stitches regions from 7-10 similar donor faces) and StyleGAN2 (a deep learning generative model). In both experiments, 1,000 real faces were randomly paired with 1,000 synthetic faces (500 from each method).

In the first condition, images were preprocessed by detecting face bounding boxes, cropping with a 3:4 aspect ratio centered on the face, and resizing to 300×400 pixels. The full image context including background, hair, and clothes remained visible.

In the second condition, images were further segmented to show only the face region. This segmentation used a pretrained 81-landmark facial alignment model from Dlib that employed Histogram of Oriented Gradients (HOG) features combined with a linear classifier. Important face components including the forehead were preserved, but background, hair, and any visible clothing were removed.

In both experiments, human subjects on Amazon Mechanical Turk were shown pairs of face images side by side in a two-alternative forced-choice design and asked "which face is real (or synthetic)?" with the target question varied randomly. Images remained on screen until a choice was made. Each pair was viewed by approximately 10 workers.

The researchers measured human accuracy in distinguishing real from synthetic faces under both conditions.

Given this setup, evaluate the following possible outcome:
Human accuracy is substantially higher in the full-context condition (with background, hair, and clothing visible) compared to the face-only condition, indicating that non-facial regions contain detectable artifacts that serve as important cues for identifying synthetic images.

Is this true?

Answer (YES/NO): NO